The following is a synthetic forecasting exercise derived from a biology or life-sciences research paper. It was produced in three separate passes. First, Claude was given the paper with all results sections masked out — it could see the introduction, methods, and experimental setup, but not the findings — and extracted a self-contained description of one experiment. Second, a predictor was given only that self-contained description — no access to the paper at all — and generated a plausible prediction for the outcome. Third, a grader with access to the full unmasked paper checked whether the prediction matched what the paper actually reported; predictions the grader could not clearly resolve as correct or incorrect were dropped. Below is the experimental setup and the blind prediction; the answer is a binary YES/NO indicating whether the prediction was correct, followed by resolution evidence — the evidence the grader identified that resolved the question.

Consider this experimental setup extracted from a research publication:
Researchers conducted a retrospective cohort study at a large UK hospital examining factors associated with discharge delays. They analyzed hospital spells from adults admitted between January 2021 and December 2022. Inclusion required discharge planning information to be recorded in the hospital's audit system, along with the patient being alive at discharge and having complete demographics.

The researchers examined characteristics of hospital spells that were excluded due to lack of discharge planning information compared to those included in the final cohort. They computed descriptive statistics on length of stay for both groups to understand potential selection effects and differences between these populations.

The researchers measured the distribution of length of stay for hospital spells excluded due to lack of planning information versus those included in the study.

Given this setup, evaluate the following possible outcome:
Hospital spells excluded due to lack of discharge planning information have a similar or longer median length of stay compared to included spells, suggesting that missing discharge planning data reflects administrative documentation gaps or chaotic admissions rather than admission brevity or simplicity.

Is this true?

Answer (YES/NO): NO